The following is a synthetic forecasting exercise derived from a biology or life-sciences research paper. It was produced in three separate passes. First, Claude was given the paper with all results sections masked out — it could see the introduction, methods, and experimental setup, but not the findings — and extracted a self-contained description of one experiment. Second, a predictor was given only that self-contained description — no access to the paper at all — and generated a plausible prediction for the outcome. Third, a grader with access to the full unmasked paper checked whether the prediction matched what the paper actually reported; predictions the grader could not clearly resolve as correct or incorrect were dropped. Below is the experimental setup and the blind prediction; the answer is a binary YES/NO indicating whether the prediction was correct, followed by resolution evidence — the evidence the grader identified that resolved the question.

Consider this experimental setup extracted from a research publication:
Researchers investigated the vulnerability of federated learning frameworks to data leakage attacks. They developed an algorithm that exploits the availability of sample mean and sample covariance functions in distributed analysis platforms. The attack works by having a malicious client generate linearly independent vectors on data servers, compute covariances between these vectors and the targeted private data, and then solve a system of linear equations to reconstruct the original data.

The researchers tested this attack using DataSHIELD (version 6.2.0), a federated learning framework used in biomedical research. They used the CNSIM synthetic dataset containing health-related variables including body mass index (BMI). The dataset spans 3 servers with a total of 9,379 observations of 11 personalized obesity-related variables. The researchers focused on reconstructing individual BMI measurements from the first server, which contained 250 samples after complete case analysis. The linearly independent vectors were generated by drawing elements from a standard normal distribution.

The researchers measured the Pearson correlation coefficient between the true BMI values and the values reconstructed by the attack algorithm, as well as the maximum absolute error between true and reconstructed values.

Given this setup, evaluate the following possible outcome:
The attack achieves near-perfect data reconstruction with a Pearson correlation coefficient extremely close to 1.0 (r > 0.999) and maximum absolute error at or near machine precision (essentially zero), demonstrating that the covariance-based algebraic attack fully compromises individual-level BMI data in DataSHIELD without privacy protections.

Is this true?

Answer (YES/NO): YES